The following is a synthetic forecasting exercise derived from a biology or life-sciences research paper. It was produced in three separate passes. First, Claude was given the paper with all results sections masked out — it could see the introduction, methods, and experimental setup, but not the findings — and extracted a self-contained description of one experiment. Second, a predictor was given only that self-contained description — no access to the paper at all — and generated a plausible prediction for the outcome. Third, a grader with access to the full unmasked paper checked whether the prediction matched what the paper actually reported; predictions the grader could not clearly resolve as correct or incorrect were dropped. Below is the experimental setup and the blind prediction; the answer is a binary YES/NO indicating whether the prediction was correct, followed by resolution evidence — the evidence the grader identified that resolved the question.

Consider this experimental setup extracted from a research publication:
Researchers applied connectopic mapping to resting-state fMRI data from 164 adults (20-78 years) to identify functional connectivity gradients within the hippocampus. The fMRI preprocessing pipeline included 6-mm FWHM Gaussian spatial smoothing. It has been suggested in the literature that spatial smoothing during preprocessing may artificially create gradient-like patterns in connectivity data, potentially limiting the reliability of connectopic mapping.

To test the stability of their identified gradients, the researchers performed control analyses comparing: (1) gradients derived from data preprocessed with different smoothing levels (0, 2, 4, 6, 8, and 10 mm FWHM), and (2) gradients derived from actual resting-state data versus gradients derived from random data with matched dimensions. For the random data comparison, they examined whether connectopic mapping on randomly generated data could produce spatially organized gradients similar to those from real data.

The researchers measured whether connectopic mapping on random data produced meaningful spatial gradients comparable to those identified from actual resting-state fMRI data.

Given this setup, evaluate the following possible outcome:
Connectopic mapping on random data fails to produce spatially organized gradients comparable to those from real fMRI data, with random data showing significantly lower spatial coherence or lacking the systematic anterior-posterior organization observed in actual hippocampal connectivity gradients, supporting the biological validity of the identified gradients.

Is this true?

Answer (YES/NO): YES